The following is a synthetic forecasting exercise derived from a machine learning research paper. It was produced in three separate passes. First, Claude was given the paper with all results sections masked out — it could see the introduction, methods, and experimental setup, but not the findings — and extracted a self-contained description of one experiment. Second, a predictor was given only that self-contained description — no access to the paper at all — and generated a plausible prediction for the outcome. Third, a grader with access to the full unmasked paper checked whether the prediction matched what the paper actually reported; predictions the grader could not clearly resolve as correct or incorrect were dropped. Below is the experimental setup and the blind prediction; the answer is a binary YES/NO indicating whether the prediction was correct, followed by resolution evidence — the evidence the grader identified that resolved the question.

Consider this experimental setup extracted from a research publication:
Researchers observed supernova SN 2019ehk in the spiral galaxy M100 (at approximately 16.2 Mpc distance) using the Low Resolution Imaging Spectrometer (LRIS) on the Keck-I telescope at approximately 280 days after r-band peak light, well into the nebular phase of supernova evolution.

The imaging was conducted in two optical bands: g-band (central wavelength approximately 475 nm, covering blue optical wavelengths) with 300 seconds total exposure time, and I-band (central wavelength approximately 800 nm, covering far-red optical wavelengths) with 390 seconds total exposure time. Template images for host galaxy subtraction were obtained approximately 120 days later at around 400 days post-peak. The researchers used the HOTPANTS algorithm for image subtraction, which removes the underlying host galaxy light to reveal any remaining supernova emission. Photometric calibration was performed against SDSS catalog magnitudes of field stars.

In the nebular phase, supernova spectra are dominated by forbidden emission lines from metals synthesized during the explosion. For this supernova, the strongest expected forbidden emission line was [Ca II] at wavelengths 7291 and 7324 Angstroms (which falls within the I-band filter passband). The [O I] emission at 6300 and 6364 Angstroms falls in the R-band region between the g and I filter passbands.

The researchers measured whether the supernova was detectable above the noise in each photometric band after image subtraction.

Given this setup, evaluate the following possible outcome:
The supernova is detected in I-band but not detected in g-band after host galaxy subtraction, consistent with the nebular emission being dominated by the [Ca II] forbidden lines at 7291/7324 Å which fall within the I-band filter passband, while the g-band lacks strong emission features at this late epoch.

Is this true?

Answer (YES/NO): YES